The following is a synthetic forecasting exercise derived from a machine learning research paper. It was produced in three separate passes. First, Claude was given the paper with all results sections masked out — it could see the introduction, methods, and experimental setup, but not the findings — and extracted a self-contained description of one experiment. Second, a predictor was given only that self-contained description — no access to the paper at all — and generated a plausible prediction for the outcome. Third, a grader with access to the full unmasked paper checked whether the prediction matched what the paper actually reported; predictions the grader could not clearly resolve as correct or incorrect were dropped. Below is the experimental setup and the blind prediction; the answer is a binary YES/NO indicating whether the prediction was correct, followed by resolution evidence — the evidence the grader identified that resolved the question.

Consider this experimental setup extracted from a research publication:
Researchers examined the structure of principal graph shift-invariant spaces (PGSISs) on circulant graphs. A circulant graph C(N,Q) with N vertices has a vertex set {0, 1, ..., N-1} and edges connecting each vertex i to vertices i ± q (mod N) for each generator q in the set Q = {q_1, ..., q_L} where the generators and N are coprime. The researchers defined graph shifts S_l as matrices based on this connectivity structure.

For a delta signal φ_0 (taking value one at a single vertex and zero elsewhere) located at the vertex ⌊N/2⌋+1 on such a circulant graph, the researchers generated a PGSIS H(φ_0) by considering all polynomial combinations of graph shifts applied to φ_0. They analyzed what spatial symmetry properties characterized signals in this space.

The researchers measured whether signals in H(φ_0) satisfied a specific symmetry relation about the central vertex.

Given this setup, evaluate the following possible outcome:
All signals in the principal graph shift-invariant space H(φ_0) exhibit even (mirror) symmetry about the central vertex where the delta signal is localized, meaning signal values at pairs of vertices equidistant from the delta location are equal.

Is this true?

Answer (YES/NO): NO